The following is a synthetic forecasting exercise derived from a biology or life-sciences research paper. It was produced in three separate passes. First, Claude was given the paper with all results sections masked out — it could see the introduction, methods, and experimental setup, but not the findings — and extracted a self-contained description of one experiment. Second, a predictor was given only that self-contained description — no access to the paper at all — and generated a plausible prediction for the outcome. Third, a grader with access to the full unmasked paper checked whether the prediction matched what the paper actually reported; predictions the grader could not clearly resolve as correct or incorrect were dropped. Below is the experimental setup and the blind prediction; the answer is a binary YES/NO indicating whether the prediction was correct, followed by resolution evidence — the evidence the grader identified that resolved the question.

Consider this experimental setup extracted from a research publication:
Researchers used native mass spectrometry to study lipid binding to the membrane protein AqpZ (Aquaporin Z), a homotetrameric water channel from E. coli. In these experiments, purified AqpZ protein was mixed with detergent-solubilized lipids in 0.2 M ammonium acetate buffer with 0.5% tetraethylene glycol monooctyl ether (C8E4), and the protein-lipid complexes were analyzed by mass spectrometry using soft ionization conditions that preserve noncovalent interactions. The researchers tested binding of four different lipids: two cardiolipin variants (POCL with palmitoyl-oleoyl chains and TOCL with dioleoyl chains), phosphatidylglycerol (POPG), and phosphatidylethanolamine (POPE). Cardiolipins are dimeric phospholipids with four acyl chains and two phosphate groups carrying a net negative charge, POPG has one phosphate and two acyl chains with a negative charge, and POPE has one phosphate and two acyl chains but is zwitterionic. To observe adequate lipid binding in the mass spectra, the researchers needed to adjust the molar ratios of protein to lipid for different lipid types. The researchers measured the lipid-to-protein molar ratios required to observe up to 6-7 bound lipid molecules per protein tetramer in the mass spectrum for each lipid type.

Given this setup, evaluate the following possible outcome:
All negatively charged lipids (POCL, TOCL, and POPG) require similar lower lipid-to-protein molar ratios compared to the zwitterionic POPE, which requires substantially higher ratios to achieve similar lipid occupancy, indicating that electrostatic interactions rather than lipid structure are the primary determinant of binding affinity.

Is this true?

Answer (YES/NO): NO